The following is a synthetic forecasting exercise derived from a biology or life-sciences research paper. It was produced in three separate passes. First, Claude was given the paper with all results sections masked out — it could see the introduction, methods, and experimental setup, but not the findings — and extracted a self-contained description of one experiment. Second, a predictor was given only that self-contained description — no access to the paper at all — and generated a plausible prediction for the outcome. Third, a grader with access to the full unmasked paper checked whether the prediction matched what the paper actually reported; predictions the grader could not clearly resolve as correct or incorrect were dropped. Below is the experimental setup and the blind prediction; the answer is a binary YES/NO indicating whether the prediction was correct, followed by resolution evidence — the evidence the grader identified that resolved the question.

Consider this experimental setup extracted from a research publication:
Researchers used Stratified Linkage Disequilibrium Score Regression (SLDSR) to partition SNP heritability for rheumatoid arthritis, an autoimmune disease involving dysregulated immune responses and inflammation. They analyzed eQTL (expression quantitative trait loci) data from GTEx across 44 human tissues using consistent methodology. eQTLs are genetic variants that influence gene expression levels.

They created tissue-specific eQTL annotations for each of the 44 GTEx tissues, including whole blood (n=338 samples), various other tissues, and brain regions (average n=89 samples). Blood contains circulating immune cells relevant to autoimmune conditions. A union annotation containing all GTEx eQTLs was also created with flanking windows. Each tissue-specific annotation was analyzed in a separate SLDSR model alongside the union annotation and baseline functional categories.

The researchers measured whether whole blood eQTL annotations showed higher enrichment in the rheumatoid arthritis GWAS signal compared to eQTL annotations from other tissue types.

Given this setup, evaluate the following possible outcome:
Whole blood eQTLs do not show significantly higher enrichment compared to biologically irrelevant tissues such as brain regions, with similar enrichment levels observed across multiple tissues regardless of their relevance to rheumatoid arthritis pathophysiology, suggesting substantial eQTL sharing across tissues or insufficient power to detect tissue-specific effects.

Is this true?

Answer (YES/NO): YES